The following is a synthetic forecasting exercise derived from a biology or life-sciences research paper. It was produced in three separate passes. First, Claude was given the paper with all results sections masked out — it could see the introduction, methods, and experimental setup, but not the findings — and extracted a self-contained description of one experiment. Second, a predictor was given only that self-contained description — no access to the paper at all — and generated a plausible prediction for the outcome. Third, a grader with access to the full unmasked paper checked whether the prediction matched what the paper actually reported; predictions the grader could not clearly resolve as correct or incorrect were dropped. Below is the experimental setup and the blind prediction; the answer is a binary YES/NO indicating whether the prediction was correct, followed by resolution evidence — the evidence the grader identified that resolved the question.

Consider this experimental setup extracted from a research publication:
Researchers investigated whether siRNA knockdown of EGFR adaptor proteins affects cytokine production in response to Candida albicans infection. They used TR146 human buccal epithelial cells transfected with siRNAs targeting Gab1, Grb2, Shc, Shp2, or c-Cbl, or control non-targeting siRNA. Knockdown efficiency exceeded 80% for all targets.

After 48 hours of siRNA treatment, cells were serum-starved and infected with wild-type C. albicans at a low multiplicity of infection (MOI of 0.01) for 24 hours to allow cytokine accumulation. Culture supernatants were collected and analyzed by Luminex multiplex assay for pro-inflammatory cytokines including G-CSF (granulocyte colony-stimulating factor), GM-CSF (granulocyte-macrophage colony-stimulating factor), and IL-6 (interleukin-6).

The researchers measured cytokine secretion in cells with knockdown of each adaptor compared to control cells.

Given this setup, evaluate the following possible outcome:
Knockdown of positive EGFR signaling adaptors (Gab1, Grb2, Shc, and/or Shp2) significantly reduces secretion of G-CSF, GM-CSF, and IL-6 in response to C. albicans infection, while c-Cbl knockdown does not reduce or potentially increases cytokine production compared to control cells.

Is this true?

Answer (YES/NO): YES